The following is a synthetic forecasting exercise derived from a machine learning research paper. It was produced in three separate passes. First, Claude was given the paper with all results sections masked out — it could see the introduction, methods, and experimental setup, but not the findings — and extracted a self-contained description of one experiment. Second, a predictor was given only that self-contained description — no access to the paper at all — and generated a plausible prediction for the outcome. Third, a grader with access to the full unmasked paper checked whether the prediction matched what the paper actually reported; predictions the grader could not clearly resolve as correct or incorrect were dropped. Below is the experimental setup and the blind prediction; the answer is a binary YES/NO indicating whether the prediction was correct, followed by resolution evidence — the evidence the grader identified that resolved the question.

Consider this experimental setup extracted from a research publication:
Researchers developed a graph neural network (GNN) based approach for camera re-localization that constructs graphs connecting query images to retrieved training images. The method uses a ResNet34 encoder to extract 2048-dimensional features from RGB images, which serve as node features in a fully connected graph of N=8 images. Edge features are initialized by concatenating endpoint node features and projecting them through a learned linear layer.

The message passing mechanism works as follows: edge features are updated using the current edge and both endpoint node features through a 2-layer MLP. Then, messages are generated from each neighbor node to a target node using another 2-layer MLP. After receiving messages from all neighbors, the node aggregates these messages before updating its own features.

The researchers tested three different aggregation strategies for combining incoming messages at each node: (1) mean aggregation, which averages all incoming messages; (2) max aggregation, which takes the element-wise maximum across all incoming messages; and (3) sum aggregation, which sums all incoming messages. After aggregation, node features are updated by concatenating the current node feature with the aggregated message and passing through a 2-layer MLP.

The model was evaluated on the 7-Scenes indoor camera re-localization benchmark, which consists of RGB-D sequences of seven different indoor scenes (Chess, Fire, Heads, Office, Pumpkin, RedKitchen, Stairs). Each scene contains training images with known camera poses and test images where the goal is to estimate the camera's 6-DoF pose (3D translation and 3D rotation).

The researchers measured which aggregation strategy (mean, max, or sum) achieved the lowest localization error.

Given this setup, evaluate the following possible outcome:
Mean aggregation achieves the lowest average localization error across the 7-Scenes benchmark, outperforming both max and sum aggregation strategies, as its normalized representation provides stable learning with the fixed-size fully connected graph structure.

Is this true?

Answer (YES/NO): YES